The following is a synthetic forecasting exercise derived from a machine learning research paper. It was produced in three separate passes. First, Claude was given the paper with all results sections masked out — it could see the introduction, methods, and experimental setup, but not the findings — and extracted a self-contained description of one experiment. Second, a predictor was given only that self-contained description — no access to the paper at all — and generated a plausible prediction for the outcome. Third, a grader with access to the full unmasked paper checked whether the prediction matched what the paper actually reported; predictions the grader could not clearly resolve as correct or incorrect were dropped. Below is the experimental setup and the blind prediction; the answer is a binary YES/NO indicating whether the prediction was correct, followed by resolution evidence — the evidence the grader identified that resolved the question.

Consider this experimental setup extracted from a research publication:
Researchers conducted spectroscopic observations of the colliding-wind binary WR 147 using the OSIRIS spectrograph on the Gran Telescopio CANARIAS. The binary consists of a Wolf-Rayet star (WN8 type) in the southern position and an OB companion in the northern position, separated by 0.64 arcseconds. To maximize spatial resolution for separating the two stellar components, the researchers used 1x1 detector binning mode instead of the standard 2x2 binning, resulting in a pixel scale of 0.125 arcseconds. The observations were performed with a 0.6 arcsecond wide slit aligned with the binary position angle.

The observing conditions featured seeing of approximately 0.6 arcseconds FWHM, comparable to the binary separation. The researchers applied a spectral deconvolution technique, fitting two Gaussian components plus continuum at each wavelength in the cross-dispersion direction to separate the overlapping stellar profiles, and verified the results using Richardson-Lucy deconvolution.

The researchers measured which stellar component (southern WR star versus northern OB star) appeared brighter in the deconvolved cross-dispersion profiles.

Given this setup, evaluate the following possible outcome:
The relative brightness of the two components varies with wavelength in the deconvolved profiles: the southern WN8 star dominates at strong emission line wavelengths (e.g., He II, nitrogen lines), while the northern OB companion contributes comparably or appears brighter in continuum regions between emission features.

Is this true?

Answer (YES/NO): NO